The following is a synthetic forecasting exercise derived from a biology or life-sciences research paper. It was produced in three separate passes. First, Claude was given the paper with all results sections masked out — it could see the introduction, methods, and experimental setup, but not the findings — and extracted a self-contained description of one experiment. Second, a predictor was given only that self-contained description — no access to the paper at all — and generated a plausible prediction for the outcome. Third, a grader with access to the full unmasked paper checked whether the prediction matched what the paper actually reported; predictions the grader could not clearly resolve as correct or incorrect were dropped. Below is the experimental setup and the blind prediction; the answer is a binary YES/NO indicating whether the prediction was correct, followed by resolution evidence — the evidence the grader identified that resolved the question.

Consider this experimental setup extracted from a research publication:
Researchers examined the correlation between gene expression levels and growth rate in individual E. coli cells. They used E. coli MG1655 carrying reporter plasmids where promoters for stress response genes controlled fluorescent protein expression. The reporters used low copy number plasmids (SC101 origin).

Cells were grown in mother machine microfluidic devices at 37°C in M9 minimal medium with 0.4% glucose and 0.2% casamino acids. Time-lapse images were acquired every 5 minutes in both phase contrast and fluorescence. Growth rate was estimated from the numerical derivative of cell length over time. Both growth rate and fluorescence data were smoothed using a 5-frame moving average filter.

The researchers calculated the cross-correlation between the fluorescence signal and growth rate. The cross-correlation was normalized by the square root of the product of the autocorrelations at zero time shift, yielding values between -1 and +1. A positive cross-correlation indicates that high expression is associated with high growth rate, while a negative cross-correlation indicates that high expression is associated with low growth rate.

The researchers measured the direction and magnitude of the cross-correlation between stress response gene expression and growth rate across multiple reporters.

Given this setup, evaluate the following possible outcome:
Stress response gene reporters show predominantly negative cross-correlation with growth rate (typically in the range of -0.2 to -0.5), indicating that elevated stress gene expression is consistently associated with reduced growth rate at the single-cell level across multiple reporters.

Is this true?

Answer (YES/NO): NO